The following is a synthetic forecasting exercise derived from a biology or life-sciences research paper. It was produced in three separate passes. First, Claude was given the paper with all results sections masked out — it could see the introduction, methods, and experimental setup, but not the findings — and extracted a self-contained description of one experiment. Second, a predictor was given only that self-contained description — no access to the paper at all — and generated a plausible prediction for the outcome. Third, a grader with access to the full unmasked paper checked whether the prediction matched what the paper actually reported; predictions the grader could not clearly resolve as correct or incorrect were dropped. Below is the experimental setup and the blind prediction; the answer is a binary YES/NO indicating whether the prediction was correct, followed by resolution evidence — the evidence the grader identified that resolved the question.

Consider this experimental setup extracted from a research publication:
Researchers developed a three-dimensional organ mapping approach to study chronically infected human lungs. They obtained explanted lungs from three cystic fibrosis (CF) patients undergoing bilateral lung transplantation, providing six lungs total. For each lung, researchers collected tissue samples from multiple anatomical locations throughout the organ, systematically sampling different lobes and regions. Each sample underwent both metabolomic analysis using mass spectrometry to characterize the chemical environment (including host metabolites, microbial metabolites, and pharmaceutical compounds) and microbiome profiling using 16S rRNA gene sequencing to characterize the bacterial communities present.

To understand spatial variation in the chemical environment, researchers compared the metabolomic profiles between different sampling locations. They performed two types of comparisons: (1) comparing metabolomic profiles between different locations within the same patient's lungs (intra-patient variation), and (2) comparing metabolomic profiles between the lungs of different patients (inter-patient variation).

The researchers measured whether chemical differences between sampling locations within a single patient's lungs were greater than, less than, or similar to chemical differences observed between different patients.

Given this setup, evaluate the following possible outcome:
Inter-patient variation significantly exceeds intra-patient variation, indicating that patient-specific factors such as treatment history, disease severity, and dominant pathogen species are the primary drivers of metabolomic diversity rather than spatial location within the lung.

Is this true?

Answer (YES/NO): NO